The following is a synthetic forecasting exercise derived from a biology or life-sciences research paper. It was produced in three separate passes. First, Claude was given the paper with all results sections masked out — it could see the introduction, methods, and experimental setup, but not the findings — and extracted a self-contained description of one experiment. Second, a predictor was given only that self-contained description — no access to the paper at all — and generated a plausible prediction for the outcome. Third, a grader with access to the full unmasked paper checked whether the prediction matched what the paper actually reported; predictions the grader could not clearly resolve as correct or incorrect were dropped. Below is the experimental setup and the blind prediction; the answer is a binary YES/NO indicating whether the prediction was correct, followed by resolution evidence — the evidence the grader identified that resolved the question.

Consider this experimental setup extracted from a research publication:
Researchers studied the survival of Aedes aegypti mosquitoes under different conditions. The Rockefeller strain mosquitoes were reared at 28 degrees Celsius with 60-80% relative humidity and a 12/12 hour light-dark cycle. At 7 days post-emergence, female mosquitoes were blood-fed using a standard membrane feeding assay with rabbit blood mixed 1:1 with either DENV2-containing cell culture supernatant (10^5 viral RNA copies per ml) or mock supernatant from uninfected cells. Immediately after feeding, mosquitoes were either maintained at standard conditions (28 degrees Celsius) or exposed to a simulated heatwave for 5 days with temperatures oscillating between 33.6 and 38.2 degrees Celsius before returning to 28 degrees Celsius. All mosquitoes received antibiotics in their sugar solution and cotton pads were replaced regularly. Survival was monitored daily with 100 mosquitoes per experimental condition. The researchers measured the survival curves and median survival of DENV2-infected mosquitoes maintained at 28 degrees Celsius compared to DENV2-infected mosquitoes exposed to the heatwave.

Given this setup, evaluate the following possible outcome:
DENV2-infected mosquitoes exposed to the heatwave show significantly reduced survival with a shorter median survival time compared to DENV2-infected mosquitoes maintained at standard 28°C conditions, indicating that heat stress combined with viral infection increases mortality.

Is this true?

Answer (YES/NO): YES